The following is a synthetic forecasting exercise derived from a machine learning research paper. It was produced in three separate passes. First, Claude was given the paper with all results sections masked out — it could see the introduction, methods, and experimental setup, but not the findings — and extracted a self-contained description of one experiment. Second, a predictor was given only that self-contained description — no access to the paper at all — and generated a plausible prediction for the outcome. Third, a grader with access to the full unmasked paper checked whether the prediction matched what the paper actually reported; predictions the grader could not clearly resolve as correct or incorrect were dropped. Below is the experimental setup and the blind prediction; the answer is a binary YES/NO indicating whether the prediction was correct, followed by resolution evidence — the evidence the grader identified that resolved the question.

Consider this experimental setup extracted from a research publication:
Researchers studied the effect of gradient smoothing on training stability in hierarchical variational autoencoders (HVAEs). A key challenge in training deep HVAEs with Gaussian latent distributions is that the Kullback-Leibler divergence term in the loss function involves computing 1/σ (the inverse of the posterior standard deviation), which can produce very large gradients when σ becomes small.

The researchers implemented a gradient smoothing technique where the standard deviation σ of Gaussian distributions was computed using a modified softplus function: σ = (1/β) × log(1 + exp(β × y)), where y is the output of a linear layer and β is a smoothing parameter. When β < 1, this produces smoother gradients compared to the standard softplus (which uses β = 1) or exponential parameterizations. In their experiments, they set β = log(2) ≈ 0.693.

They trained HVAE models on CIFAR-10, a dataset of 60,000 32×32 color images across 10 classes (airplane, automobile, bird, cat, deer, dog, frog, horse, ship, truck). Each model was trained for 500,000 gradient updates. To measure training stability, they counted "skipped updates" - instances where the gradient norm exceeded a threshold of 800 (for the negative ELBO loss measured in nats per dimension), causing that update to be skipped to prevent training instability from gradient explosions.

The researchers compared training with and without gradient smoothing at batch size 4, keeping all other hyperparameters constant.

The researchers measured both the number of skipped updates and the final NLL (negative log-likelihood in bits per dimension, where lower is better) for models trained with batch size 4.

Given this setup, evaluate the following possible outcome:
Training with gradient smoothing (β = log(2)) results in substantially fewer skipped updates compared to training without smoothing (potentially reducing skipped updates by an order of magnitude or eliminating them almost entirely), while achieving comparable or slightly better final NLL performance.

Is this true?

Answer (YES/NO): YES